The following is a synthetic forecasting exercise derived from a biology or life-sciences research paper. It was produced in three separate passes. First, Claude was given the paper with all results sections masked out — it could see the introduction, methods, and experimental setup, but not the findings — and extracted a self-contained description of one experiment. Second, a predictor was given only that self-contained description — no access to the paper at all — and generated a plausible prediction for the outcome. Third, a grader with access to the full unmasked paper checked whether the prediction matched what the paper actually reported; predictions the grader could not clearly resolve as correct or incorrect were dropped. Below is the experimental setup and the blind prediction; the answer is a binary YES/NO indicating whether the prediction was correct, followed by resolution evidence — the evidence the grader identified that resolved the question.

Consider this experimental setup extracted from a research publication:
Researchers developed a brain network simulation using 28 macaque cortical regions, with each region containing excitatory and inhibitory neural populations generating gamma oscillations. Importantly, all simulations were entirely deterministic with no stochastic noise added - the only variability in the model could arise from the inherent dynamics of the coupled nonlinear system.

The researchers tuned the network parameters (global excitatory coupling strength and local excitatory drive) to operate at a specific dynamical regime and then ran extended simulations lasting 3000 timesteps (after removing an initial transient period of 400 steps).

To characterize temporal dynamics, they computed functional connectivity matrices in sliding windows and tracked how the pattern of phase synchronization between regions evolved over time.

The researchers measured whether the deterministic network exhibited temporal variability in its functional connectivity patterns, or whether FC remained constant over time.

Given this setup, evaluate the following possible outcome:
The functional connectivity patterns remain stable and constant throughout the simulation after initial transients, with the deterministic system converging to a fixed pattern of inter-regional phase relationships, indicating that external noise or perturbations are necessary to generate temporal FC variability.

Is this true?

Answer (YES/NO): NO